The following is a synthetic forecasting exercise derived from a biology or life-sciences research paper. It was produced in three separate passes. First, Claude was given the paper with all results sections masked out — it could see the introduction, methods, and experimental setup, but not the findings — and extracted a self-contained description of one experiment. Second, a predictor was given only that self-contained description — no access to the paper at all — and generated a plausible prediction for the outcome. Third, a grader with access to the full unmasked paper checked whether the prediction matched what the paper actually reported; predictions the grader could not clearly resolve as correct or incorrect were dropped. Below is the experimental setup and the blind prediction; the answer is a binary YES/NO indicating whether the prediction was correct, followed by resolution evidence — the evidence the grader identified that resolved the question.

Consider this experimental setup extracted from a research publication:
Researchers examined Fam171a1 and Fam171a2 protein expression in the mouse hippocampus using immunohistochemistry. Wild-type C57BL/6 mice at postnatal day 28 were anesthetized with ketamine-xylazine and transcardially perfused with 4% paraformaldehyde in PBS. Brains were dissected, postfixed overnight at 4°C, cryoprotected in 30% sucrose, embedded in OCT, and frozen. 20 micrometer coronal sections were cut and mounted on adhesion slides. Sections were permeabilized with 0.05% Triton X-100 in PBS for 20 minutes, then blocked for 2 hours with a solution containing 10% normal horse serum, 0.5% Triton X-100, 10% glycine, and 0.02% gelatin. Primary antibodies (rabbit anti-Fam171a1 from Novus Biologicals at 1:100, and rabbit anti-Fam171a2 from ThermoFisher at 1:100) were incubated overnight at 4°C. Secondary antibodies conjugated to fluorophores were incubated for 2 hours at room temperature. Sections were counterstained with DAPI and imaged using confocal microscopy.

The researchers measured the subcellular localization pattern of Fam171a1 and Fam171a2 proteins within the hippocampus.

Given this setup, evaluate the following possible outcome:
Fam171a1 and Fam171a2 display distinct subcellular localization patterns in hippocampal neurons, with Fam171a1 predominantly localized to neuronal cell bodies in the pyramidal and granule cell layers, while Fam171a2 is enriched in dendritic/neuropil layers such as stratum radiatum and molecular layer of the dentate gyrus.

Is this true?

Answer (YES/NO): NO